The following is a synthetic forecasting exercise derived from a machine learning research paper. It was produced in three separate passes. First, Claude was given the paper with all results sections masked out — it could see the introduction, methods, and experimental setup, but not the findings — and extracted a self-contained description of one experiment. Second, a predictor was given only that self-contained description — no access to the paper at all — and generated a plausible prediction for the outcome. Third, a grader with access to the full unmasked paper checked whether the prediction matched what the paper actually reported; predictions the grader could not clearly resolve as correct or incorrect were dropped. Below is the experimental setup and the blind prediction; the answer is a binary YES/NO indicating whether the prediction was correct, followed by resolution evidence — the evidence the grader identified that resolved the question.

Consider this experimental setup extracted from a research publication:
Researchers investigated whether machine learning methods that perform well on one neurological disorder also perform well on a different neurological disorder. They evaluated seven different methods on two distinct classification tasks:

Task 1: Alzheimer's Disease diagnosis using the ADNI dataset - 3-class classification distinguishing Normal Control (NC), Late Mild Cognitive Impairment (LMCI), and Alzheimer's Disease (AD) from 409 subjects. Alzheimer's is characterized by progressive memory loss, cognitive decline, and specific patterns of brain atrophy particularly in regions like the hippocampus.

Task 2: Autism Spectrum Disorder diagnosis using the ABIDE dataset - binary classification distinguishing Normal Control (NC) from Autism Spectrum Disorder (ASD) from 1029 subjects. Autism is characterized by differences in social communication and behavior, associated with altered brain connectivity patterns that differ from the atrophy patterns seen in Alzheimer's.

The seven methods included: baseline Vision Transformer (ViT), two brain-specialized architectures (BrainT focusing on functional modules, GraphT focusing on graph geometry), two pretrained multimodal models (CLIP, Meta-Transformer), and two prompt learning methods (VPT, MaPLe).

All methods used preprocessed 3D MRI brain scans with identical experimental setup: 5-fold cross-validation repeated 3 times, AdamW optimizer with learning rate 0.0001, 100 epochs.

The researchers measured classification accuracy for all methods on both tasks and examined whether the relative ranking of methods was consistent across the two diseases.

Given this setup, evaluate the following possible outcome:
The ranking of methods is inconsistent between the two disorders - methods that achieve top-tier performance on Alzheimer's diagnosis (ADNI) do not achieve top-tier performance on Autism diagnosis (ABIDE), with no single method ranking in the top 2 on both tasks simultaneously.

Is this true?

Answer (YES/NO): NO